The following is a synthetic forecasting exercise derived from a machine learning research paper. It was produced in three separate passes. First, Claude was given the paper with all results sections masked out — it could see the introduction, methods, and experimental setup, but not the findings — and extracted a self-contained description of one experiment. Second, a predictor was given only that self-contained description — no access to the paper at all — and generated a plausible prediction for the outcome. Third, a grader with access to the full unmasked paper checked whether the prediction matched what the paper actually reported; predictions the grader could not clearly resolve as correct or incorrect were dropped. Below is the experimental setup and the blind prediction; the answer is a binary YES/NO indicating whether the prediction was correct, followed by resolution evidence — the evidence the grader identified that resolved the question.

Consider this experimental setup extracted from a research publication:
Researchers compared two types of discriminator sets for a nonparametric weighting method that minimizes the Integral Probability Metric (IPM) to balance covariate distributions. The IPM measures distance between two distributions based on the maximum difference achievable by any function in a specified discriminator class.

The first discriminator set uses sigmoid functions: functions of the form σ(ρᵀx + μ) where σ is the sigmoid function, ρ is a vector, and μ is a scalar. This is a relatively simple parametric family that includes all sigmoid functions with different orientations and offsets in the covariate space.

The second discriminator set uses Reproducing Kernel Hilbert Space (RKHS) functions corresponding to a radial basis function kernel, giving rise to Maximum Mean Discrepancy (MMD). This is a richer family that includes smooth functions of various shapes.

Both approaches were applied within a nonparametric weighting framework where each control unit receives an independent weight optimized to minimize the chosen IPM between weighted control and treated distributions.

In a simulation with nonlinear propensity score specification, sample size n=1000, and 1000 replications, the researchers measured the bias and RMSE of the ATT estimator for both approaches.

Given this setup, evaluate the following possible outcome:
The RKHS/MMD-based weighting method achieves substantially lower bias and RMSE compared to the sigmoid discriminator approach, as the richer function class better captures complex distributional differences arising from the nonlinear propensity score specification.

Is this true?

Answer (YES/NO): NO